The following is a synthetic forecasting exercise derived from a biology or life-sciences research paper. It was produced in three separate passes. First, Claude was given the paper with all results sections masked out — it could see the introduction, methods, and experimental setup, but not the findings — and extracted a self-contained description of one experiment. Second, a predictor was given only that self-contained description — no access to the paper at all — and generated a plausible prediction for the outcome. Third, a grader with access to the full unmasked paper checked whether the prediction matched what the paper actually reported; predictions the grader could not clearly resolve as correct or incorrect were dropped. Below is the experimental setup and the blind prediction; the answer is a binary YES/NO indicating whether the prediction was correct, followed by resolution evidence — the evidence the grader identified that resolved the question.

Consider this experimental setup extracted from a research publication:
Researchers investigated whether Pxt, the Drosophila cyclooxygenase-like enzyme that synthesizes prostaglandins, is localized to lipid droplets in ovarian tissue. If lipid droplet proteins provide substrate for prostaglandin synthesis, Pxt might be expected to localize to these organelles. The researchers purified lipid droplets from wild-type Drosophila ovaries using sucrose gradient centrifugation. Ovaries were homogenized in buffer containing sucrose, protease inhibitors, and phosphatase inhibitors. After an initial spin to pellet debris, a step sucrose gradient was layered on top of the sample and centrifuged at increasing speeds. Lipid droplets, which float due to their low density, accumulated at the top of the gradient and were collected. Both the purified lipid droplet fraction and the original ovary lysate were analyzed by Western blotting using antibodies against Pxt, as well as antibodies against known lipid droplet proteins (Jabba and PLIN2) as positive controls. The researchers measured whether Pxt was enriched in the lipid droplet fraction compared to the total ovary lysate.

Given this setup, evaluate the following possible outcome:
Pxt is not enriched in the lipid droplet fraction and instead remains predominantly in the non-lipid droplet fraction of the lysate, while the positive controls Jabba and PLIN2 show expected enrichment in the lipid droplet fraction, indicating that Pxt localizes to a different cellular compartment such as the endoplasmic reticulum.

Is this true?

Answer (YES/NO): YES